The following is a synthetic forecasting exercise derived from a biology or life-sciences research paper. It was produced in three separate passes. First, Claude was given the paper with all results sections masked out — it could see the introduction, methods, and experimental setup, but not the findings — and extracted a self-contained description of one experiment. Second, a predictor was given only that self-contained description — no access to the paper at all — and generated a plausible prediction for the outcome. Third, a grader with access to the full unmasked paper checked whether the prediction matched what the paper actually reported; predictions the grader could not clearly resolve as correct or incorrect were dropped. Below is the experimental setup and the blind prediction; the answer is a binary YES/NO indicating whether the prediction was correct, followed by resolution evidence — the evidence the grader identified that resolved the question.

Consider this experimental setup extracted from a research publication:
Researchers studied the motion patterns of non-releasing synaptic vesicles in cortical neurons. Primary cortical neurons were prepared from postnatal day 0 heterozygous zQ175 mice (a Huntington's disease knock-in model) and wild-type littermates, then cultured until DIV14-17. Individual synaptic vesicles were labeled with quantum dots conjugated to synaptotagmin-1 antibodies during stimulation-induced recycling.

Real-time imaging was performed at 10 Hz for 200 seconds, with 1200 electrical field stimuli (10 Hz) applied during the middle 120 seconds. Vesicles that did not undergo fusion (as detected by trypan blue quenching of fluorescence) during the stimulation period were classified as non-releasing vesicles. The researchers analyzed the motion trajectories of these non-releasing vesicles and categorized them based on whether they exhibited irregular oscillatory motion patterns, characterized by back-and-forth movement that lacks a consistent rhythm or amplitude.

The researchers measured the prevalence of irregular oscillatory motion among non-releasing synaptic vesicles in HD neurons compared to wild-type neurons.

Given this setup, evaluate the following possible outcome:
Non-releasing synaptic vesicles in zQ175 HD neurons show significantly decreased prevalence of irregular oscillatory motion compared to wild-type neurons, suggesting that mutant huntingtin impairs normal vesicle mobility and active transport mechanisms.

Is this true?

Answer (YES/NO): NO